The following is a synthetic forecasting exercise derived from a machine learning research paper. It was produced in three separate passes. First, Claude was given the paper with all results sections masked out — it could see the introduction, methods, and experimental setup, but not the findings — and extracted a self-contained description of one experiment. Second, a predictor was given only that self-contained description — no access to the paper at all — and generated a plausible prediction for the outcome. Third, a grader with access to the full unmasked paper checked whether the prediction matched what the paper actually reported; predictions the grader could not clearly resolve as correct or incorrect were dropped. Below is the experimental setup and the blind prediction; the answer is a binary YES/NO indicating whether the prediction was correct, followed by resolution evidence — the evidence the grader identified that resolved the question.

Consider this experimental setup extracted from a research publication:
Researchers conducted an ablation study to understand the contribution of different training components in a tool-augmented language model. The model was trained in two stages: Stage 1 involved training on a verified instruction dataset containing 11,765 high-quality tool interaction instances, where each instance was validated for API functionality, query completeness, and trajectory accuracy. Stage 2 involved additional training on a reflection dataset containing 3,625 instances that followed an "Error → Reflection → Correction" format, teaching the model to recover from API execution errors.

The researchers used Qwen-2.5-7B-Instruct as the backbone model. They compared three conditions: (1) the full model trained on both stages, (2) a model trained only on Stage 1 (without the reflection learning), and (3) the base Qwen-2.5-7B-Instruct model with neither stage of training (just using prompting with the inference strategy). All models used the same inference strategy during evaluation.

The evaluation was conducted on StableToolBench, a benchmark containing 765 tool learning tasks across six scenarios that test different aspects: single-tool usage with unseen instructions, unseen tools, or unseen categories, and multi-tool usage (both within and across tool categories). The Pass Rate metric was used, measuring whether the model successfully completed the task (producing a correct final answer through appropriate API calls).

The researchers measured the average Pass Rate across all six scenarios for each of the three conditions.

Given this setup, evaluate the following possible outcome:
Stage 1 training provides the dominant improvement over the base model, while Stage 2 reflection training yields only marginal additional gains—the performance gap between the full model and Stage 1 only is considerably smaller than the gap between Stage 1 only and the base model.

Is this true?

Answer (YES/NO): NO